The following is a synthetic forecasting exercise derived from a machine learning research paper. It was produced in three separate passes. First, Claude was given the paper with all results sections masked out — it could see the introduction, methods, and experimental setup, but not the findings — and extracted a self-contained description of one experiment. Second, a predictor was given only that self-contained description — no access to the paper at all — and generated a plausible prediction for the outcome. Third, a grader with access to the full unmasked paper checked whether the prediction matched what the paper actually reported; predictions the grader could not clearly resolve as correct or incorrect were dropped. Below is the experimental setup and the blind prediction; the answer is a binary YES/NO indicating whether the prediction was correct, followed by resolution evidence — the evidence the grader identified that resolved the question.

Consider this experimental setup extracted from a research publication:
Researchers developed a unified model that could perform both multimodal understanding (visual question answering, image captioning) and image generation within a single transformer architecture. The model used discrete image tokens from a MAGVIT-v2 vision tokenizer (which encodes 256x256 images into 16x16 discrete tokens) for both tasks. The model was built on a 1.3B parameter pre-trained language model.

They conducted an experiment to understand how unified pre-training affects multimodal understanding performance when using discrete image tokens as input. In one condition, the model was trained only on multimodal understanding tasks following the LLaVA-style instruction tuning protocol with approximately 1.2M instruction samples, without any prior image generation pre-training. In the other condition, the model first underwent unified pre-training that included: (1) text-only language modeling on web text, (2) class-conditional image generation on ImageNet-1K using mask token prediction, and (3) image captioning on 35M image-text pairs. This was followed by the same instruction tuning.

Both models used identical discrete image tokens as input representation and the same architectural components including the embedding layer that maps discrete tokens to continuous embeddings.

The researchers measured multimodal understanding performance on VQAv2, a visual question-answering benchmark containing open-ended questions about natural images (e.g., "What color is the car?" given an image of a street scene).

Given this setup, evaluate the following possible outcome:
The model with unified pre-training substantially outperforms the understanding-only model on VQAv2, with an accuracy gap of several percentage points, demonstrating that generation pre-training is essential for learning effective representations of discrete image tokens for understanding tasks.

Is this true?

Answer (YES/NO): YES